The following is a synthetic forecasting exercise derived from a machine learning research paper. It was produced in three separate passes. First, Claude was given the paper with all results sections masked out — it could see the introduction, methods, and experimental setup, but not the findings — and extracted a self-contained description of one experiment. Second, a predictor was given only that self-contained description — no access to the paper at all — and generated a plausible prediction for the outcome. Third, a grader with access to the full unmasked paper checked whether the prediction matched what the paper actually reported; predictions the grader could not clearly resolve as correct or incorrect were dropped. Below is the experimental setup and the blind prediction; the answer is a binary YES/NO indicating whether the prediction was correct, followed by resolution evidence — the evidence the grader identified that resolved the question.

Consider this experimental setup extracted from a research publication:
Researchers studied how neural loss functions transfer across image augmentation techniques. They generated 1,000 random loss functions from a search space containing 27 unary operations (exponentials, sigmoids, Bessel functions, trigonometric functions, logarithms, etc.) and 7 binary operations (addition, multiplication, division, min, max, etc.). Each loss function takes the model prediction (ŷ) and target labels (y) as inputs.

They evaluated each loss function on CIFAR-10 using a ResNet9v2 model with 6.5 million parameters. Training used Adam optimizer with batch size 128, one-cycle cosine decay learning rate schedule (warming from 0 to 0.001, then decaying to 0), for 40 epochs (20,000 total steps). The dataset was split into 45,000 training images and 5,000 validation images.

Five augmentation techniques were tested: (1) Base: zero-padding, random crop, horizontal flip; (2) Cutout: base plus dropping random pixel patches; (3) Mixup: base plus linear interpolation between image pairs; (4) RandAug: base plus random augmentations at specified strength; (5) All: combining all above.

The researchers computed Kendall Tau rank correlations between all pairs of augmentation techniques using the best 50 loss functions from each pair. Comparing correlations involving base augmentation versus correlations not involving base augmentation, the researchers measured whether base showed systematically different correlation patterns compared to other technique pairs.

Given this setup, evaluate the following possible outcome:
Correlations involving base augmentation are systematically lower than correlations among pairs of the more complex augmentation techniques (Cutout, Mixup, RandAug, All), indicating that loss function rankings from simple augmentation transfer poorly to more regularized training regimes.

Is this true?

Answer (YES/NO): YES